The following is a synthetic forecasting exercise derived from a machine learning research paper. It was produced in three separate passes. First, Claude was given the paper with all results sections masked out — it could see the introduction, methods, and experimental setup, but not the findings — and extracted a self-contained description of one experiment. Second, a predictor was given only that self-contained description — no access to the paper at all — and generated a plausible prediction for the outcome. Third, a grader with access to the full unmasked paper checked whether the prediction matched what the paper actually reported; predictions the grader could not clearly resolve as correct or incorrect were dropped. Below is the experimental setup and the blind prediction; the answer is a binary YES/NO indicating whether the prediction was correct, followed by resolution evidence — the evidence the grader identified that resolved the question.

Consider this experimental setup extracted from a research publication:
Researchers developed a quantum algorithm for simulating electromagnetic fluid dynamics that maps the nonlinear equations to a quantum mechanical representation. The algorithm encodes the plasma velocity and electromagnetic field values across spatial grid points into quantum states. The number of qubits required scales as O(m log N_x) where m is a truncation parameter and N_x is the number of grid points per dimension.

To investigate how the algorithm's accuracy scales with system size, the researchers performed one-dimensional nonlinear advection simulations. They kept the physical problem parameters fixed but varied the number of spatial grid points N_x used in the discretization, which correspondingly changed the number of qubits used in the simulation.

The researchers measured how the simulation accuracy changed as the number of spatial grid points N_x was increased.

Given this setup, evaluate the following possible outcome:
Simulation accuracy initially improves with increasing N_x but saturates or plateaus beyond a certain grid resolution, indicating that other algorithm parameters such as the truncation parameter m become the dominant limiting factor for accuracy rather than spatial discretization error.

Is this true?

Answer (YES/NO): NO